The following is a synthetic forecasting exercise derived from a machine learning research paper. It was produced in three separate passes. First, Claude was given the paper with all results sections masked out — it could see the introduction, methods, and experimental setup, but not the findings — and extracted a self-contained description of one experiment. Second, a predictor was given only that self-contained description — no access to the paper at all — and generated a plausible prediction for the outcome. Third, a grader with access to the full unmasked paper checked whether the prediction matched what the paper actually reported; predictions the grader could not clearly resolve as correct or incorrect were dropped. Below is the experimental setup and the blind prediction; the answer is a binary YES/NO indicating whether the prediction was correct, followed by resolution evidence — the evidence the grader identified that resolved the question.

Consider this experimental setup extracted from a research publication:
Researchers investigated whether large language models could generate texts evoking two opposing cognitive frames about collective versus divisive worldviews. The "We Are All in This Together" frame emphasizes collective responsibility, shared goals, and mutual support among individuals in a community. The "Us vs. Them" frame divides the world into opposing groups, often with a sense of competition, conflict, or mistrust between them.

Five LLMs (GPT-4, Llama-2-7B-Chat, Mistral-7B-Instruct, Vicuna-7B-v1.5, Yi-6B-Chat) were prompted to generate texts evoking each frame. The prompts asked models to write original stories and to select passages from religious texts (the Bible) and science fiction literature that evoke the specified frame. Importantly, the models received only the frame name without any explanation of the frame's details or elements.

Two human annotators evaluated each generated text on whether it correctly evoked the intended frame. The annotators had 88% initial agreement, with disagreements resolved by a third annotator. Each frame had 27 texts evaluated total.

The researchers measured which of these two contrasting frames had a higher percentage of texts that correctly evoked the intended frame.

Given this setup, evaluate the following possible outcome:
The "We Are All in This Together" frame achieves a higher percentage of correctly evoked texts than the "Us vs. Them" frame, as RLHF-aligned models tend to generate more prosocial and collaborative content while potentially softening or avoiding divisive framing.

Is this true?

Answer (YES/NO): YES